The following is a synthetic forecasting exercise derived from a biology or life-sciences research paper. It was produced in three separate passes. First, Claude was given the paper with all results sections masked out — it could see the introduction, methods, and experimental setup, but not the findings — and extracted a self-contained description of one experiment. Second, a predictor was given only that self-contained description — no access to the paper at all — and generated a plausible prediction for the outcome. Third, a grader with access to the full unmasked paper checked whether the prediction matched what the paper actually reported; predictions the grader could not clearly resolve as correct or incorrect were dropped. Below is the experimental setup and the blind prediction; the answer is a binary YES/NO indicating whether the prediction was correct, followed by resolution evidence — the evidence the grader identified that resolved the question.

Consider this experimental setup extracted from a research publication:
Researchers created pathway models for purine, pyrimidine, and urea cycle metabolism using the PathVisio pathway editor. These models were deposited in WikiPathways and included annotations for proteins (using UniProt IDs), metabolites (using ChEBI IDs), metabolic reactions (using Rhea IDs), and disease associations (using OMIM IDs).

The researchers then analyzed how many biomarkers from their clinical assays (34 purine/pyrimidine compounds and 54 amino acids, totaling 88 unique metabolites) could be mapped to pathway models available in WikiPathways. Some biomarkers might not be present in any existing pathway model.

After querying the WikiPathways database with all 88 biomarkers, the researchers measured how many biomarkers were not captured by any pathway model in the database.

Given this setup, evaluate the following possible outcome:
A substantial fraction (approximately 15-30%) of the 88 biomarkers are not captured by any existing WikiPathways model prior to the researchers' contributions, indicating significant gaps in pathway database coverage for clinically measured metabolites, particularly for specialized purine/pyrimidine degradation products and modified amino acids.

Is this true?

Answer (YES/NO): NO